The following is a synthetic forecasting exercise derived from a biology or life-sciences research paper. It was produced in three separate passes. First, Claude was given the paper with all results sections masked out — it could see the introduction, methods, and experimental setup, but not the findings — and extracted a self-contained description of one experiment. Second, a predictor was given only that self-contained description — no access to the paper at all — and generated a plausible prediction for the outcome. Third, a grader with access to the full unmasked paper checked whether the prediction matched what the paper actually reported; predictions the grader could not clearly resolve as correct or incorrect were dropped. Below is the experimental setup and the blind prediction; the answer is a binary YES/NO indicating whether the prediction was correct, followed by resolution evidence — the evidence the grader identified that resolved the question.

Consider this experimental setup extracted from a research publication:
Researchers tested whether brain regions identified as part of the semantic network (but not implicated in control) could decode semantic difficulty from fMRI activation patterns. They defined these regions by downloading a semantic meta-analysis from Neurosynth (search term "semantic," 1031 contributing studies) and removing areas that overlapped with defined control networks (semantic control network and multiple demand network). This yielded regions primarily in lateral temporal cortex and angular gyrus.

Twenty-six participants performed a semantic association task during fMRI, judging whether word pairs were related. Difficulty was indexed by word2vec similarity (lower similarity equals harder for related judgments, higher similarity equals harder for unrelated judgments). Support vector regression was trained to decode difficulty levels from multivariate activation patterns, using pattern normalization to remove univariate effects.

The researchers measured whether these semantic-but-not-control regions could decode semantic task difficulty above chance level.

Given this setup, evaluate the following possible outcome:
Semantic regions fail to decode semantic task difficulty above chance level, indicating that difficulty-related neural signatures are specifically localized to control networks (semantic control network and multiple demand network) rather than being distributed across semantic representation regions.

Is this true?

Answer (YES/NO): NO